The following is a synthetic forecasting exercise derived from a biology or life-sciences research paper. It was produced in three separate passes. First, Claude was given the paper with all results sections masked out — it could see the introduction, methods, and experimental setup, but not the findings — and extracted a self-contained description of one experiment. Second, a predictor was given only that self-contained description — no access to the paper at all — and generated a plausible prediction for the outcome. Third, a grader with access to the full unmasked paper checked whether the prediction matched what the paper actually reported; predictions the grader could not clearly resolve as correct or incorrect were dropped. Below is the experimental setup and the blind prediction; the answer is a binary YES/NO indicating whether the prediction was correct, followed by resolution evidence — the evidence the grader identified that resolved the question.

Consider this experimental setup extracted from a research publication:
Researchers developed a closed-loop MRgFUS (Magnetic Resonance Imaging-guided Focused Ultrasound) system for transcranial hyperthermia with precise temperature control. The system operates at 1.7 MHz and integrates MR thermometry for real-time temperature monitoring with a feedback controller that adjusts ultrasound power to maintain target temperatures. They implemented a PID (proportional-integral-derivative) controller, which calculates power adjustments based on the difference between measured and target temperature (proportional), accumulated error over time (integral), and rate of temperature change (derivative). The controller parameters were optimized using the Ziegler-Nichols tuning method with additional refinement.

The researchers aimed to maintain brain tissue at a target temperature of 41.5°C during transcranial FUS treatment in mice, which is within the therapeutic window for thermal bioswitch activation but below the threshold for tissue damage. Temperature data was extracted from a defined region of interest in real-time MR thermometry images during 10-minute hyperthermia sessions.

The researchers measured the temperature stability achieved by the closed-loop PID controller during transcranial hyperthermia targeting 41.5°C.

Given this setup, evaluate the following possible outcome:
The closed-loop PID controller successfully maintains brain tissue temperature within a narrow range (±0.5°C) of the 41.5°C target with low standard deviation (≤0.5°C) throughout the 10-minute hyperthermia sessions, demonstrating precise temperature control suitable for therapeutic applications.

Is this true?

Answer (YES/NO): YES